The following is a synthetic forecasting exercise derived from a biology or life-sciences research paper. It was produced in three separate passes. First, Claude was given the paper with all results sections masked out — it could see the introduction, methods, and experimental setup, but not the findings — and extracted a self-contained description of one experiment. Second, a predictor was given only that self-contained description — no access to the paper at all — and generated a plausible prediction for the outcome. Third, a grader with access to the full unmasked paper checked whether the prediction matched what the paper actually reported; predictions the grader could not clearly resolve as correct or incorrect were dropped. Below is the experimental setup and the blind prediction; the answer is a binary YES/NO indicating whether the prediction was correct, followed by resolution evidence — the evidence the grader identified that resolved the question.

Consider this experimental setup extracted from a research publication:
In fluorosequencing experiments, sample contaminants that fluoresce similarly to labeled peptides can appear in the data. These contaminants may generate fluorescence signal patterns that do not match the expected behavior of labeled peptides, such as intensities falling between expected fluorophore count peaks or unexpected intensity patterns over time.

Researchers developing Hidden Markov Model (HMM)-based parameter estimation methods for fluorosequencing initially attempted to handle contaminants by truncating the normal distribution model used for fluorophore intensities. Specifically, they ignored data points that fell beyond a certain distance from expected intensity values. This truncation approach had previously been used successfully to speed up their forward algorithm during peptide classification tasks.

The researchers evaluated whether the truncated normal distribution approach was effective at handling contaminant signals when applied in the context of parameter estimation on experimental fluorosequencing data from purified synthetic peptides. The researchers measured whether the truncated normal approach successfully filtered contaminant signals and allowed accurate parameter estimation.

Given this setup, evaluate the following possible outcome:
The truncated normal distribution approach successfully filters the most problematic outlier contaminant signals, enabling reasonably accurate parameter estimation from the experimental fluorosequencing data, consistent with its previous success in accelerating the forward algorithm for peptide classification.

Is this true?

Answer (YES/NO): NO